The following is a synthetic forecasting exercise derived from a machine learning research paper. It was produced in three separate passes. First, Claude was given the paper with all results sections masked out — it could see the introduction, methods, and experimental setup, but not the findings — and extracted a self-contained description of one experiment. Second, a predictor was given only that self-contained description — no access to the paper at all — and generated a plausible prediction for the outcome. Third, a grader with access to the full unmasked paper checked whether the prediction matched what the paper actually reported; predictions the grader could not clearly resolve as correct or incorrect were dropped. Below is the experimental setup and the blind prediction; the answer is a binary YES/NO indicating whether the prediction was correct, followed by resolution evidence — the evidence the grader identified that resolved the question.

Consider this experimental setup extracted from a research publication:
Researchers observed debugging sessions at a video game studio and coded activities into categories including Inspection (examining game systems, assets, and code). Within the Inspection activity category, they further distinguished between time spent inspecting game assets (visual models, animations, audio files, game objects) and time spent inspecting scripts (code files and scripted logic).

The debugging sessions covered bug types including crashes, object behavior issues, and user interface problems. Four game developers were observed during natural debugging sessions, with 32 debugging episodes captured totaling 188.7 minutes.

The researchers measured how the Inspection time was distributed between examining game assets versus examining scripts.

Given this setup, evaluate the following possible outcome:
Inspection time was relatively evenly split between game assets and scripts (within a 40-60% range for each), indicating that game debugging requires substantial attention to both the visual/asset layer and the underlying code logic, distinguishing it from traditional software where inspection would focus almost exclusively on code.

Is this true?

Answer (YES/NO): NO